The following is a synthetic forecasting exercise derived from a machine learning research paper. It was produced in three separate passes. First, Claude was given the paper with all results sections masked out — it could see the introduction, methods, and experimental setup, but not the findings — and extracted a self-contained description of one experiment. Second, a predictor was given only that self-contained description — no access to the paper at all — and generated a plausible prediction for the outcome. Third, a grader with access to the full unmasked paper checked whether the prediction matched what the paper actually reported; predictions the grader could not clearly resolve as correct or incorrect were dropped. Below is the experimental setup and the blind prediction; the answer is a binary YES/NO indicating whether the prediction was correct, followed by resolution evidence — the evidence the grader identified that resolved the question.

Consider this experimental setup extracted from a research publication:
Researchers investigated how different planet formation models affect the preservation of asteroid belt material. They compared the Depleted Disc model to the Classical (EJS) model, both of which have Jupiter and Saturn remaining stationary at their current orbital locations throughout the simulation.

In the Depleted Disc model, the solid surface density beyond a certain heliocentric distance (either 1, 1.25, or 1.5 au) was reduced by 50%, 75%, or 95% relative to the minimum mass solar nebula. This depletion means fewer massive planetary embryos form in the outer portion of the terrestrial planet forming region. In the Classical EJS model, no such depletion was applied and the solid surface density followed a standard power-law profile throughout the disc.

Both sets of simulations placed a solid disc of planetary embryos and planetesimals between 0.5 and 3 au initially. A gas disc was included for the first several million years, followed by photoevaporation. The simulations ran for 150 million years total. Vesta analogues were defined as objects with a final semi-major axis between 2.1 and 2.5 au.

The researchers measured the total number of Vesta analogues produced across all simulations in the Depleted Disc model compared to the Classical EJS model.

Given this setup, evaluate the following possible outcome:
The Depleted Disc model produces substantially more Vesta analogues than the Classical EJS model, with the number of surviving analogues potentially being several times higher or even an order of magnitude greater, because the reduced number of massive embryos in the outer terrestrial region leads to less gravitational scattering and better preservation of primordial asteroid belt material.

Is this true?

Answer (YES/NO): NO